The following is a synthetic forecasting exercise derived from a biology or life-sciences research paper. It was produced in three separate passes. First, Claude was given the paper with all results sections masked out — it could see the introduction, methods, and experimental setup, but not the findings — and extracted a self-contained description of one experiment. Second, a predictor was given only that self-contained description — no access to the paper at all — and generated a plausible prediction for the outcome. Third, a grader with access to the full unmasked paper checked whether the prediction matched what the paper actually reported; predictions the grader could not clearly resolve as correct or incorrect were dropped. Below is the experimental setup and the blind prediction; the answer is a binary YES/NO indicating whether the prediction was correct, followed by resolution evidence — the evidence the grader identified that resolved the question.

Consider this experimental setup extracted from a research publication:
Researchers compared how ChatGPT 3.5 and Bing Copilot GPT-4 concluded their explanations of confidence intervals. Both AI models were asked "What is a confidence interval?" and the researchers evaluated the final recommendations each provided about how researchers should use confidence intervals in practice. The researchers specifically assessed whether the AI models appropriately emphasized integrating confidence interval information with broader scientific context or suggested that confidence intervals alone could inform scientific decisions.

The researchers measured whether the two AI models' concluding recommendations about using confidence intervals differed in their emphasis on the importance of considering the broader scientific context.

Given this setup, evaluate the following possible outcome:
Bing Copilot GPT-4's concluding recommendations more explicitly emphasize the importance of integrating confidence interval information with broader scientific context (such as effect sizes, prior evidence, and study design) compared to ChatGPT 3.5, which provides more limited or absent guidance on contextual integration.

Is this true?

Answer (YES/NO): NO